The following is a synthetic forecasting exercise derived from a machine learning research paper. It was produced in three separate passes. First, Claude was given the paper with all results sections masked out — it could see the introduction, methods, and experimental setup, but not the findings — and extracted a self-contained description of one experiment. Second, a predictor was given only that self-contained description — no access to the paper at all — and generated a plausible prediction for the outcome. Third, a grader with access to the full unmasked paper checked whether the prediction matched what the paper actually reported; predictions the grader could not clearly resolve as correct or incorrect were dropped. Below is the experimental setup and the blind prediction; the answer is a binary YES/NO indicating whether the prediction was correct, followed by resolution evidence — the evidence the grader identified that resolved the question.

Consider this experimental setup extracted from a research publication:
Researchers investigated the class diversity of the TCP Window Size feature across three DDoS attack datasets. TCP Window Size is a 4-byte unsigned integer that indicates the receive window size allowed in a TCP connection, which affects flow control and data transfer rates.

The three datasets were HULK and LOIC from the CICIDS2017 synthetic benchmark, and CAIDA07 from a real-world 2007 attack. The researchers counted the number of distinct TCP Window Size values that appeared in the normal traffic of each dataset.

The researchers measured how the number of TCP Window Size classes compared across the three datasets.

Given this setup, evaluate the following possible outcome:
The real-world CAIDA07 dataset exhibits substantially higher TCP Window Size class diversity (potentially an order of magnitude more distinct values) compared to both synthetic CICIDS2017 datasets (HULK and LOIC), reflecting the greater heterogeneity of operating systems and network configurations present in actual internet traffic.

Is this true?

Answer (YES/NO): NO